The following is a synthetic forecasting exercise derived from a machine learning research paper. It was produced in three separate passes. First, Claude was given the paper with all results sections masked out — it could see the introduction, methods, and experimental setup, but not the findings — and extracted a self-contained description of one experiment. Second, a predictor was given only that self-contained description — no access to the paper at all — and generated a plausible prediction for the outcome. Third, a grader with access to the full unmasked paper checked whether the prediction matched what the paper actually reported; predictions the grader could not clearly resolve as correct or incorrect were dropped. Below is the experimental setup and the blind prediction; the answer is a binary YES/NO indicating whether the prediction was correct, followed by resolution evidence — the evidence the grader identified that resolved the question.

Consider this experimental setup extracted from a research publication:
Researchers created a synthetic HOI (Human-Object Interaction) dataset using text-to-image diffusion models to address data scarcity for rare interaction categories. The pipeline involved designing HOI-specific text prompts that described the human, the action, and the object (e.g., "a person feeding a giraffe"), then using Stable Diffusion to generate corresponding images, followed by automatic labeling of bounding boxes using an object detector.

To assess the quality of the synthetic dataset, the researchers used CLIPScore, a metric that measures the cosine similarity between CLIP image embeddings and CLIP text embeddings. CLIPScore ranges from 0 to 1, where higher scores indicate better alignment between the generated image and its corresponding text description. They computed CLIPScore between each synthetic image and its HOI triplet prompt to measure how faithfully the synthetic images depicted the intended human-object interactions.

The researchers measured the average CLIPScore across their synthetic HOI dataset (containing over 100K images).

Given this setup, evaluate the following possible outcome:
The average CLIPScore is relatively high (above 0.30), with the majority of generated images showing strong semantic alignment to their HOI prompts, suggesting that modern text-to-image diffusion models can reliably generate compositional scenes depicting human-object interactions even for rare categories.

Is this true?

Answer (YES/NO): YES